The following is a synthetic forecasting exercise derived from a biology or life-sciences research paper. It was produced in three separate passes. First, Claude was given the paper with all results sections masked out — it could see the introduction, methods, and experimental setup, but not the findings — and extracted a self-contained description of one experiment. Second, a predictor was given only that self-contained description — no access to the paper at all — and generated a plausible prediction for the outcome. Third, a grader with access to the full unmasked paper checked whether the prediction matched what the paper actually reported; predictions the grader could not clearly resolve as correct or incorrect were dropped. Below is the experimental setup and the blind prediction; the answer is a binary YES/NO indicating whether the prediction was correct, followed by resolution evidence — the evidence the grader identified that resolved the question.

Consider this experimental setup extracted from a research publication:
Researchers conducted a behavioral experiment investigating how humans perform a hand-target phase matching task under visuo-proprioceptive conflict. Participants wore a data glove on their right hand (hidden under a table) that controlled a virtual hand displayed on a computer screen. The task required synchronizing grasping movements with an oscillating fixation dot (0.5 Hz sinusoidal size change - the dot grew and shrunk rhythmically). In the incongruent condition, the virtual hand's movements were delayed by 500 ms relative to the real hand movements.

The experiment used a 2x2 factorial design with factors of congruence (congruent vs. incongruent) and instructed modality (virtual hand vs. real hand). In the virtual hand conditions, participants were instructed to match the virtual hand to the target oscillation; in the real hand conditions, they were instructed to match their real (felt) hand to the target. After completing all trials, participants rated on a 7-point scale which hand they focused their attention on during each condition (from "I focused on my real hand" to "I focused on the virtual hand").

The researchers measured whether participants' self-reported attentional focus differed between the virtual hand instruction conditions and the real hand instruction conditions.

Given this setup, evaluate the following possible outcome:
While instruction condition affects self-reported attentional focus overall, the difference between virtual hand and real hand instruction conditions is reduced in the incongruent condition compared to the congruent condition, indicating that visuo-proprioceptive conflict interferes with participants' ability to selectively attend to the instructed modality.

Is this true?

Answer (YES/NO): NO